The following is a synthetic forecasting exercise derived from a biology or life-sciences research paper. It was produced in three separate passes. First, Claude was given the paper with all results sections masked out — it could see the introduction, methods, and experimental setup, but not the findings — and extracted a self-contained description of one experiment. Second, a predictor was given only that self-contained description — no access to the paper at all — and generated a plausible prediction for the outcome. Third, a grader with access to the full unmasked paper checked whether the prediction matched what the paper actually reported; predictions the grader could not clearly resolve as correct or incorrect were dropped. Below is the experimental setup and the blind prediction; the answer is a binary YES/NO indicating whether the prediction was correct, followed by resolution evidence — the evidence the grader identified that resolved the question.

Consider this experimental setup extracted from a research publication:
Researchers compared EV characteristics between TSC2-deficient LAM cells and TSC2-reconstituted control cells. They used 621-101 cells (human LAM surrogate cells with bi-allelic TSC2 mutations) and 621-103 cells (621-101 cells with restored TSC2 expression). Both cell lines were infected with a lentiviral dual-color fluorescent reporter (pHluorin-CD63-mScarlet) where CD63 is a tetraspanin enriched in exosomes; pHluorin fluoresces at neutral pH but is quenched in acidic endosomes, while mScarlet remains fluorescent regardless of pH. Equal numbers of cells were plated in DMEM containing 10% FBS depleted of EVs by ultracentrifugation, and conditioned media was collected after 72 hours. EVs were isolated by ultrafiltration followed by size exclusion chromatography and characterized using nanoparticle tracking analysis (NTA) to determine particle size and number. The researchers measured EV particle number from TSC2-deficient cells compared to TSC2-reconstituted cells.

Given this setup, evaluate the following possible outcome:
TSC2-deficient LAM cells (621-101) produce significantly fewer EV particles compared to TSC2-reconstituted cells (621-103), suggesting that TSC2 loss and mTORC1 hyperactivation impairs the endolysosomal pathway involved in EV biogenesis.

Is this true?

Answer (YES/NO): NO